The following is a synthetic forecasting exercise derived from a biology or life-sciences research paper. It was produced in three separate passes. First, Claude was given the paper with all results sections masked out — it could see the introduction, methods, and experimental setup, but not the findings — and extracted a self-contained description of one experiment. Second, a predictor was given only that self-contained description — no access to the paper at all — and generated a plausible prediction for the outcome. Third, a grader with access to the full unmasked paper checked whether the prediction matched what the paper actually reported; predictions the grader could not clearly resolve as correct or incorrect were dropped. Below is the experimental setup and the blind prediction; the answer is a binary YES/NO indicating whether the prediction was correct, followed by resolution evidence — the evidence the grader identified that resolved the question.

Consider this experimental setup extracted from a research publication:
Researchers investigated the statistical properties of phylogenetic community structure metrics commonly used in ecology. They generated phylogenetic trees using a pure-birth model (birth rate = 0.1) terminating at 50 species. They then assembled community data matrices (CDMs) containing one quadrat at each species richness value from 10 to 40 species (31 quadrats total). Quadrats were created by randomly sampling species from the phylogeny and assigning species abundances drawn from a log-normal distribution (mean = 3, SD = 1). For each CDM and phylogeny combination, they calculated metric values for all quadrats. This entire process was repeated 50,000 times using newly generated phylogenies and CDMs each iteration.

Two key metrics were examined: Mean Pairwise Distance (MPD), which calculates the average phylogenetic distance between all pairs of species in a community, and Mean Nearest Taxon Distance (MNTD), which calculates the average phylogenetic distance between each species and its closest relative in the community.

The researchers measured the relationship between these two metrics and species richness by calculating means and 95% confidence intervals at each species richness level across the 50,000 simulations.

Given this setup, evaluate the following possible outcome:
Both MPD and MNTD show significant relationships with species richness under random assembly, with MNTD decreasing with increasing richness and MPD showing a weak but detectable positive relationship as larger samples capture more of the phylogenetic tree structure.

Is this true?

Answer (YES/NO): NO